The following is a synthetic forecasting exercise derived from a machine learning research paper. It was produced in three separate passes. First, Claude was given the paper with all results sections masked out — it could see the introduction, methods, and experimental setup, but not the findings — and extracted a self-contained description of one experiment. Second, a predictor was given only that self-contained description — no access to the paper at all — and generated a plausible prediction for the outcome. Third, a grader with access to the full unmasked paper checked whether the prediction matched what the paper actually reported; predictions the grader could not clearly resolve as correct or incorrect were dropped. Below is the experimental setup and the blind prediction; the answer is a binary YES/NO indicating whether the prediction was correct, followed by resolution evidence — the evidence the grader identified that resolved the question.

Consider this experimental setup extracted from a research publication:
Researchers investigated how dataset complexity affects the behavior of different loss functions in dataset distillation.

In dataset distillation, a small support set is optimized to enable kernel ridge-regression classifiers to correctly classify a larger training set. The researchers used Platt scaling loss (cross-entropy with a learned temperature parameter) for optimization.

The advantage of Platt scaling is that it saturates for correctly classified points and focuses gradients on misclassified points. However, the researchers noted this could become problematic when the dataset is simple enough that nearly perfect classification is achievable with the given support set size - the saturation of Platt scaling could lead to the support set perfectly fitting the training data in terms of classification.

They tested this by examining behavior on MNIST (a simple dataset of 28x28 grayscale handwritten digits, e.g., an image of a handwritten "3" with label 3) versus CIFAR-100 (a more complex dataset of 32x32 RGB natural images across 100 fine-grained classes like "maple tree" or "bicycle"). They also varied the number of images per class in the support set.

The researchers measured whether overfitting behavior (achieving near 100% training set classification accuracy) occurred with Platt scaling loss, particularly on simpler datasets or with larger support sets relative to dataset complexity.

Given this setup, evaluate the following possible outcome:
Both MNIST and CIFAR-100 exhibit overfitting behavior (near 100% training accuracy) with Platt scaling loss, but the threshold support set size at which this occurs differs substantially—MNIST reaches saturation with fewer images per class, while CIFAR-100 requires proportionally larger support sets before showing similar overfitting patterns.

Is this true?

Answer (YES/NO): YES